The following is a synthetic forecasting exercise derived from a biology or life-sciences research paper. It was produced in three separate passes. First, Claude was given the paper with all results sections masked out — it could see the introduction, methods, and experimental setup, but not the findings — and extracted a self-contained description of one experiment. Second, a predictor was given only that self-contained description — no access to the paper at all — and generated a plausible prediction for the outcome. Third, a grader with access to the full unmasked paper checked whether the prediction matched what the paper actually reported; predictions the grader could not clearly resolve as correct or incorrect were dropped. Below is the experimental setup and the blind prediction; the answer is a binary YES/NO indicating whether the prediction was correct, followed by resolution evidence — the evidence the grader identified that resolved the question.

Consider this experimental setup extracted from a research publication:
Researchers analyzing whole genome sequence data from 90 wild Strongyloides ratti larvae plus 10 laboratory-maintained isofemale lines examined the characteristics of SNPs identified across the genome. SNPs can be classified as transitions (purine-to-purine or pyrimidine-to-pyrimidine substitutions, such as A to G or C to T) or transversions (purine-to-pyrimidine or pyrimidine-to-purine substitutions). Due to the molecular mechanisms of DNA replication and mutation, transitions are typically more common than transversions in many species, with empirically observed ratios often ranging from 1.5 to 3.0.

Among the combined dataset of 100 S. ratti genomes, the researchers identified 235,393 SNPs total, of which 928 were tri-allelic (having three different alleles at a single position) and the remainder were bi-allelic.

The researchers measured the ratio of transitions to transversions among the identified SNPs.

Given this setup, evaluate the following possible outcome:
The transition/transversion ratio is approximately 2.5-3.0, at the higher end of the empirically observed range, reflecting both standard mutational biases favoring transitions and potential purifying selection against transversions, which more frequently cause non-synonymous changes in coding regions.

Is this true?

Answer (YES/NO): NO